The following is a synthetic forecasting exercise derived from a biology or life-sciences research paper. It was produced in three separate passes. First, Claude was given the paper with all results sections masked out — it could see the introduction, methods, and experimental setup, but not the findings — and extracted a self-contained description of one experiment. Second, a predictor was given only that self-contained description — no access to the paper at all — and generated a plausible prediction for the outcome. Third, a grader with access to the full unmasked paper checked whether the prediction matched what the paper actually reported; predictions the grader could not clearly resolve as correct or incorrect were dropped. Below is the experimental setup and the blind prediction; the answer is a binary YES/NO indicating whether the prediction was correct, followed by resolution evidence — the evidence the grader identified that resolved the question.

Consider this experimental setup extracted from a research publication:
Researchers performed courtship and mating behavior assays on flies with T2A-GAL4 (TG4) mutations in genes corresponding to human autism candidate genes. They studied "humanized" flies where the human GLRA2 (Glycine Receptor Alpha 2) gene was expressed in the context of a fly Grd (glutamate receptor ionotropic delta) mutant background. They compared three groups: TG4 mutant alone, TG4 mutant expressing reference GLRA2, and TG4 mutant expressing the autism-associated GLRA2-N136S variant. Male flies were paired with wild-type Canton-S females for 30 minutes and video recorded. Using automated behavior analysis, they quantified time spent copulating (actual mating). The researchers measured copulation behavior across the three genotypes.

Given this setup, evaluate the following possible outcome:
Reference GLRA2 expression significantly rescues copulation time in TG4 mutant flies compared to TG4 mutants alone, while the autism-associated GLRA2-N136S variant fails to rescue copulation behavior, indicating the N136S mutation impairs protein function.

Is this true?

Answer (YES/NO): NO